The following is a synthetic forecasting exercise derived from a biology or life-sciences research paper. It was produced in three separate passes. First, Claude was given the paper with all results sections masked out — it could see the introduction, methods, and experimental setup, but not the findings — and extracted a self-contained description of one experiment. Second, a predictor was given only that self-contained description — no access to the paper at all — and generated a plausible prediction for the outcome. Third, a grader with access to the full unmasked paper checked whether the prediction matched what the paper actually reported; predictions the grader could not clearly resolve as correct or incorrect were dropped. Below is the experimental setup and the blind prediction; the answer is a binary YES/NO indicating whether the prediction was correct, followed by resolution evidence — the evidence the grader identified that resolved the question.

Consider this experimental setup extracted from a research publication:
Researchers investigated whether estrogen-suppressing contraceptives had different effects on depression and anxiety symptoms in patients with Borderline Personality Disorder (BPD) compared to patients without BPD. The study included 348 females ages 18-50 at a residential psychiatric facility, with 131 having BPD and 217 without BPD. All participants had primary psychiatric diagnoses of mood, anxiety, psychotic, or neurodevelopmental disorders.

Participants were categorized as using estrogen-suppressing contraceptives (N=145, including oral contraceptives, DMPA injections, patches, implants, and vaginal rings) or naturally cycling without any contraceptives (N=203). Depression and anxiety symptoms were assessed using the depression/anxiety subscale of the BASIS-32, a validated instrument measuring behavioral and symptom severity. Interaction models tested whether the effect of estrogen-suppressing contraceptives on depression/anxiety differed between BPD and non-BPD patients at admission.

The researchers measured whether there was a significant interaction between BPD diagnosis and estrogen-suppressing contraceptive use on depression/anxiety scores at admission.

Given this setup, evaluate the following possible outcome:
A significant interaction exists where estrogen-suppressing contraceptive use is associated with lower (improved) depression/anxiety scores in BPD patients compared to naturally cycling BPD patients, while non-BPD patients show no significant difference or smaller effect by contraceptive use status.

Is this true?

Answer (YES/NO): YES